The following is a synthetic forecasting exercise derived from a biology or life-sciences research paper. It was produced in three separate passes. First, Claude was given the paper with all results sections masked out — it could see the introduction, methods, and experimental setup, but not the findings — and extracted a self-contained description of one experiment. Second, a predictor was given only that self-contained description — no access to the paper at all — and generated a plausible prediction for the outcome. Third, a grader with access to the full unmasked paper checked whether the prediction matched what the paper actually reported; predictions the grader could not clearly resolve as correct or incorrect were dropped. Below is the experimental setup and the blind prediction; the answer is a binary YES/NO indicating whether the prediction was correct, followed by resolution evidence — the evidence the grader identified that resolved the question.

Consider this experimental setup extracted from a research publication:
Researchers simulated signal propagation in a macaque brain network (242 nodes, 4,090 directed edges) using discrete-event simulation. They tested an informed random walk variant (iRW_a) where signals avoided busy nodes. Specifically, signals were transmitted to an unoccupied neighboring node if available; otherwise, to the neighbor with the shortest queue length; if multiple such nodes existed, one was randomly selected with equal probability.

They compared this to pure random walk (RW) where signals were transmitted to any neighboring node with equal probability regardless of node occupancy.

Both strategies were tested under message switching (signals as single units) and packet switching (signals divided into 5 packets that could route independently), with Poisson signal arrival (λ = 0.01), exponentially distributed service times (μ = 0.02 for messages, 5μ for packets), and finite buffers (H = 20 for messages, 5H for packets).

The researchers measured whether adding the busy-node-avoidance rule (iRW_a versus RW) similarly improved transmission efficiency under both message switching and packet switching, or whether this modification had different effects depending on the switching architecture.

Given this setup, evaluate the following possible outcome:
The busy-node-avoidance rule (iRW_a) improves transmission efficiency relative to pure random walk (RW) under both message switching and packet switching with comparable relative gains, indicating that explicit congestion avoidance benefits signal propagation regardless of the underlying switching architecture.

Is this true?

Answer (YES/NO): NO